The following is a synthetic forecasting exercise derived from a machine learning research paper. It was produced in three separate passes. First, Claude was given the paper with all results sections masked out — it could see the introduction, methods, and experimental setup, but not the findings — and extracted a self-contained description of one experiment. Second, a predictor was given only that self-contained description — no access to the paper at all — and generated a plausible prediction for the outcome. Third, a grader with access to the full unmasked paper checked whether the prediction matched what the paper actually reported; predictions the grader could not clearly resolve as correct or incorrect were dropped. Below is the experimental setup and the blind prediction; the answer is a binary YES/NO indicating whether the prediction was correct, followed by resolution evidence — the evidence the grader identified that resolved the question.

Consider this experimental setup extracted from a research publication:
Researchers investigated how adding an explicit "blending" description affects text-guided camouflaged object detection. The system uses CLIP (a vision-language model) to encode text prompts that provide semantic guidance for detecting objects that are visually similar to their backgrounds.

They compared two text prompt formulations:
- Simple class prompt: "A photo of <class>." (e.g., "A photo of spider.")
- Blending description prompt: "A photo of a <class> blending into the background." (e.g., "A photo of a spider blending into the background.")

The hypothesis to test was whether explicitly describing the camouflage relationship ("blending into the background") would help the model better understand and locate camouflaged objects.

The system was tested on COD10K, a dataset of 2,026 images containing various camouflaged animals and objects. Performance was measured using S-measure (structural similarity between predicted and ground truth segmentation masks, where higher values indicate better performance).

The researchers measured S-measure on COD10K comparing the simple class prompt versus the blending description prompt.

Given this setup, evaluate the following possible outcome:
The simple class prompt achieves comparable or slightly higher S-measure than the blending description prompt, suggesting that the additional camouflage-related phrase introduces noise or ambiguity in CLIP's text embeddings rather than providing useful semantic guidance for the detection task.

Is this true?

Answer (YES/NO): NO